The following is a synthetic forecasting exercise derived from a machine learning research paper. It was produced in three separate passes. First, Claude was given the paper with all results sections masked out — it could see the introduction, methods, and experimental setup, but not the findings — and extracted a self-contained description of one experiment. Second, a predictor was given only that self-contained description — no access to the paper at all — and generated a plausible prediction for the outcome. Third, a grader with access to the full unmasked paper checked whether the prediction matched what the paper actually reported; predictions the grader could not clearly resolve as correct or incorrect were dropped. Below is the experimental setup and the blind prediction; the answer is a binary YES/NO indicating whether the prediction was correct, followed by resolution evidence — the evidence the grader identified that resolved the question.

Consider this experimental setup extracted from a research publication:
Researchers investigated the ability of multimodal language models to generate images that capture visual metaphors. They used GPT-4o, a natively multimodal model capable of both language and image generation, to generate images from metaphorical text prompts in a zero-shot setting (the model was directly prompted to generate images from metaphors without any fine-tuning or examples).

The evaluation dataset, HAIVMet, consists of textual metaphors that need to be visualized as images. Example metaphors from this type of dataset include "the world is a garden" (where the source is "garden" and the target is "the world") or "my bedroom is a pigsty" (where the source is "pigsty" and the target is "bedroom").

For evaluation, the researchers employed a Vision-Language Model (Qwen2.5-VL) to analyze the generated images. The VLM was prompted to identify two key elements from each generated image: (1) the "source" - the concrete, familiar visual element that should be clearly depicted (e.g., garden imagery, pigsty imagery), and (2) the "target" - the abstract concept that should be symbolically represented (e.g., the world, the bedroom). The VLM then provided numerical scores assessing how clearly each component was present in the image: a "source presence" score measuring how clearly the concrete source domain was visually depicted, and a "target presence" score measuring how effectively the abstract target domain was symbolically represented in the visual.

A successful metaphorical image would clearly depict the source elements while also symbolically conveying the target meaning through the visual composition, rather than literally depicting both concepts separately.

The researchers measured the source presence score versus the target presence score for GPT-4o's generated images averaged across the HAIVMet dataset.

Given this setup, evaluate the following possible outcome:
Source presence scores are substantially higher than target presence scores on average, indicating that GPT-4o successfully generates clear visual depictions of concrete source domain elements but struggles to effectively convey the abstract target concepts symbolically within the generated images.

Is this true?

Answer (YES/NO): YES